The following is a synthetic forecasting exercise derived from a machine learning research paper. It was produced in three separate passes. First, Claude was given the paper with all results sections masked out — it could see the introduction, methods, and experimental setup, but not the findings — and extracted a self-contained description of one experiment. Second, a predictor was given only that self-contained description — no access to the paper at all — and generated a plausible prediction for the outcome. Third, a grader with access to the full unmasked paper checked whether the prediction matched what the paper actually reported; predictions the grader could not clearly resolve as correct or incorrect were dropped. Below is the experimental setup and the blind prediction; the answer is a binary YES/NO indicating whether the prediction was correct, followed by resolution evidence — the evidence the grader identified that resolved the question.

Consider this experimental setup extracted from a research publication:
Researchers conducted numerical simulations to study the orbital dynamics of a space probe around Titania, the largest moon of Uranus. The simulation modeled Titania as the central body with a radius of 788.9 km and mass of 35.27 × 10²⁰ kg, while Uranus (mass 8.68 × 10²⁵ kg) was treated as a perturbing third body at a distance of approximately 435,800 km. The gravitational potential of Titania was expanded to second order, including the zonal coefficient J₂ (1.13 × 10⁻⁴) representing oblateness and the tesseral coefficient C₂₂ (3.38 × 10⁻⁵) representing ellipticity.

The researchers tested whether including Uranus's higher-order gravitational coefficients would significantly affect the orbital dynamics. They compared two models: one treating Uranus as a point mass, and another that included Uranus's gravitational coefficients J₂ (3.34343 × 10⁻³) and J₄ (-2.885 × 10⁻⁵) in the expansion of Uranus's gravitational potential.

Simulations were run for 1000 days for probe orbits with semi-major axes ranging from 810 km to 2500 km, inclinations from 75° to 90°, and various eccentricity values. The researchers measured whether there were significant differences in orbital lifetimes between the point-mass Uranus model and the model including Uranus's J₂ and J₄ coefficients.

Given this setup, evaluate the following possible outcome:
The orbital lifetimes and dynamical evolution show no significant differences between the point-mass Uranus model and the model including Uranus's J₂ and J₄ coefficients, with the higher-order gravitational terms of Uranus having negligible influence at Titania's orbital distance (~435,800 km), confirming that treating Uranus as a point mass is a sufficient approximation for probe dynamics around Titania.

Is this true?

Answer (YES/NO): YES